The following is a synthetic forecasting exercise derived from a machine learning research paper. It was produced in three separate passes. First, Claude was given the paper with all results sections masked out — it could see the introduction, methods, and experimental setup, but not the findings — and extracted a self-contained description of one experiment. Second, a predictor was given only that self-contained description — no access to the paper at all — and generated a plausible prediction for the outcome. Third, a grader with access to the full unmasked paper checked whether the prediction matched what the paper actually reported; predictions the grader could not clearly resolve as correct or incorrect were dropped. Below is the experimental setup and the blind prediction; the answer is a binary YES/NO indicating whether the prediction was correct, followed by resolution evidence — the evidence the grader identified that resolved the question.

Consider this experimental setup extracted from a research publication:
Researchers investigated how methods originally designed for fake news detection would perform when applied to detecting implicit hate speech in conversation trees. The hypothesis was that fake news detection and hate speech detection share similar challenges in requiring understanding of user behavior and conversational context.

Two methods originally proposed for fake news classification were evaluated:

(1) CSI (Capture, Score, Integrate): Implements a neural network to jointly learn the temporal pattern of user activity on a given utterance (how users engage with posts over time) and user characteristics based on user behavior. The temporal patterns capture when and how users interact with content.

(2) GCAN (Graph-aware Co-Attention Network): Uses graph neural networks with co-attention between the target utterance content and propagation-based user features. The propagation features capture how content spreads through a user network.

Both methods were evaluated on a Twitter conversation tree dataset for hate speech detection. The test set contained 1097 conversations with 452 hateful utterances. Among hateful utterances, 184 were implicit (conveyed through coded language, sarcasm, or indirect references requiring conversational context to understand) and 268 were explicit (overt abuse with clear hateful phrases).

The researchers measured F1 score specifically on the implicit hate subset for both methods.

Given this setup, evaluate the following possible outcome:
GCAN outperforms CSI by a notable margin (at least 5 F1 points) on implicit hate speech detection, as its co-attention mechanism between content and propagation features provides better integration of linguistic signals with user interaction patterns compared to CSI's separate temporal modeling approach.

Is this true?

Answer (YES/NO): YES